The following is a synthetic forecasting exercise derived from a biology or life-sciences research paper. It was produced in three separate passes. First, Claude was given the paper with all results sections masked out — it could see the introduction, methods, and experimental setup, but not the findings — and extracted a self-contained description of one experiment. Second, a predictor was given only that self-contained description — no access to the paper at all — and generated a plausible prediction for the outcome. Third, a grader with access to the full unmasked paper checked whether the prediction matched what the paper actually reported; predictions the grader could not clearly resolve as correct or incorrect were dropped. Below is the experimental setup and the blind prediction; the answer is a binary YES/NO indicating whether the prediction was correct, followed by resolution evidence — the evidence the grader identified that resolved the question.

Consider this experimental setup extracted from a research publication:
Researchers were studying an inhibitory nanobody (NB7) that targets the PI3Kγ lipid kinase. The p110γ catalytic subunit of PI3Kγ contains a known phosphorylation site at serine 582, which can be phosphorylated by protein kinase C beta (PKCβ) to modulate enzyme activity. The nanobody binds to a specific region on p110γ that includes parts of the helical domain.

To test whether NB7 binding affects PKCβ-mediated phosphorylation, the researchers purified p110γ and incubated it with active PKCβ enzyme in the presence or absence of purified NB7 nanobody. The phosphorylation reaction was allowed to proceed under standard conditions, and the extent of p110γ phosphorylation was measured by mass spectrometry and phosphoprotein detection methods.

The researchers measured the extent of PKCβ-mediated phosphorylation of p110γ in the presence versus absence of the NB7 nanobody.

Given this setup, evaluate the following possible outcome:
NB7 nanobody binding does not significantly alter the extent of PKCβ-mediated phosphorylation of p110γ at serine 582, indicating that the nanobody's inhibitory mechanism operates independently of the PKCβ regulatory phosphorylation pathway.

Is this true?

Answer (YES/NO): NO